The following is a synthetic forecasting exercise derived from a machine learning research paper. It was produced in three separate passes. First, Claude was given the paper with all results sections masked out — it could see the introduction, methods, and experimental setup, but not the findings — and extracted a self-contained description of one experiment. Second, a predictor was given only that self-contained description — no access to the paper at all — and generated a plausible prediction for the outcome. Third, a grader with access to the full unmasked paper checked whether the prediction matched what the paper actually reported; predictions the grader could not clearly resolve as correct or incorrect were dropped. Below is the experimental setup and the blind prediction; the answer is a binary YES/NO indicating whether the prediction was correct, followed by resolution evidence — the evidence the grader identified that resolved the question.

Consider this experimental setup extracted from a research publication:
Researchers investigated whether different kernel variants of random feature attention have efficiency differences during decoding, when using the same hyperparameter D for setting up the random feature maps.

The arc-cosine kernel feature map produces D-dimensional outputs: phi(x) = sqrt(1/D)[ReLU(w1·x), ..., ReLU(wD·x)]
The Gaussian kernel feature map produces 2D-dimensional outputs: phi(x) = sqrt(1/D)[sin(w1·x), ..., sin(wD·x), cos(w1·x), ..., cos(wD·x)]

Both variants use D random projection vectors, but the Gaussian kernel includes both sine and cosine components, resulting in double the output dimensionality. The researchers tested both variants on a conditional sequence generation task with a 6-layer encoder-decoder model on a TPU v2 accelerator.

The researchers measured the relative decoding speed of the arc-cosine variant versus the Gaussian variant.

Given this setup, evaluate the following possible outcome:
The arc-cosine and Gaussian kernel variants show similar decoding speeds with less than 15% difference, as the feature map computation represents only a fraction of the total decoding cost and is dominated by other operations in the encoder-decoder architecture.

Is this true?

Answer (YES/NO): YES